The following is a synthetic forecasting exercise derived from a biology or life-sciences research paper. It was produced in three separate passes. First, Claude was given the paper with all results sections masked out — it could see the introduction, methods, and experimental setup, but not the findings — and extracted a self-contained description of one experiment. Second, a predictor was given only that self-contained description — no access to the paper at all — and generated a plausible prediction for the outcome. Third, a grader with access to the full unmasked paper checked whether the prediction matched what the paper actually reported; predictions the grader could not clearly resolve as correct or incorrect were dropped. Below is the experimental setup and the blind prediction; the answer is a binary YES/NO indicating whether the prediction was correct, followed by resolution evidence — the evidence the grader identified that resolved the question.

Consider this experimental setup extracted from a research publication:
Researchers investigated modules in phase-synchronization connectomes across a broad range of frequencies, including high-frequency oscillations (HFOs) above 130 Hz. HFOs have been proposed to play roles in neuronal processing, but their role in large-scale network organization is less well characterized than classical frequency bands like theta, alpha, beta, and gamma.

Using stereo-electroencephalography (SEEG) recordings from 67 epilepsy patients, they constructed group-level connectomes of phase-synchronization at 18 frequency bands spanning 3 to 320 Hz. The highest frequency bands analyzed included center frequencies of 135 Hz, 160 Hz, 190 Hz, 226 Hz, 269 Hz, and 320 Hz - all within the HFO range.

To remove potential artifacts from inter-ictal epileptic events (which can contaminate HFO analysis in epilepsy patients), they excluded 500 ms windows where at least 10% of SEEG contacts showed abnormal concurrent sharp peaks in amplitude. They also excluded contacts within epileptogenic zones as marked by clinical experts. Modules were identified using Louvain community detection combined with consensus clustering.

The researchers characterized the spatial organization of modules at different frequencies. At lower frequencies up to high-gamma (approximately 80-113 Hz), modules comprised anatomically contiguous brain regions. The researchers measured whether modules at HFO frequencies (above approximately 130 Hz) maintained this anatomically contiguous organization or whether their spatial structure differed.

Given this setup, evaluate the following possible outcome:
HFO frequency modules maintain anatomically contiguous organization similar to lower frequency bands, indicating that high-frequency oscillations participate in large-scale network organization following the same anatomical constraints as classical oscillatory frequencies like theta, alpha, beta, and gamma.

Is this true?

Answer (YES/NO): NO